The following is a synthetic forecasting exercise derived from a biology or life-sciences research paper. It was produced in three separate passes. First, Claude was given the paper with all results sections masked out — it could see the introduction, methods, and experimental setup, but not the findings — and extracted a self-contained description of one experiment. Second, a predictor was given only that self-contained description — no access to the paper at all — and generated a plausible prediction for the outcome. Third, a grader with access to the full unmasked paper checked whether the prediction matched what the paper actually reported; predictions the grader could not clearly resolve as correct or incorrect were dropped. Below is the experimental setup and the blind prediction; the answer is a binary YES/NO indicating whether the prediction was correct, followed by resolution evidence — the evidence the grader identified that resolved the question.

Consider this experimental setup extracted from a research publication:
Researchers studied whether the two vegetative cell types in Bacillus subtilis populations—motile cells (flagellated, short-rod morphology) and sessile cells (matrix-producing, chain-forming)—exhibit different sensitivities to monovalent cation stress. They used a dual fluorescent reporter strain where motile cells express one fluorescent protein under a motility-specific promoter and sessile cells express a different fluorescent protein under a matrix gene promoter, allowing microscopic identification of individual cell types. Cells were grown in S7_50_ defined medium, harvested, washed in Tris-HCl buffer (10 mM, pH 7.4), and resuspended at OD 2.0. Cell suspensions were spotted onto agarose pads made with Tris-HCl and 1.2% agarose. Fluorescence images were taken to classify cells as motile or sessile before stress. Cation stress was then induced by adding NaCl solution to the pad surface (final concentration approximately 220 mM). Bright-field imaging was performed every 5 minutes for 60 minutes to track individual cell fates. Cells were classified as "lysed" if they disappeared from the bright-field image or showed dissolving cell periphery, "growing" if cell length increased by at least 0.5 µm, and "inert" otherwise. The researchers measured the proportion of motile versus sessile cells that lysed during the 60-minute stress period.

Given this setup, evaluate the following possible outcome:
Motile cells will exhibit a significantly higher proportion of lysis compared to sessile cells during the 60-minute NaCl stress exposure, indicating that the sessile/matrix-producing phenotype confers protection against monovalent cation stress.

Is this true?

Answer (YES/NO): YES